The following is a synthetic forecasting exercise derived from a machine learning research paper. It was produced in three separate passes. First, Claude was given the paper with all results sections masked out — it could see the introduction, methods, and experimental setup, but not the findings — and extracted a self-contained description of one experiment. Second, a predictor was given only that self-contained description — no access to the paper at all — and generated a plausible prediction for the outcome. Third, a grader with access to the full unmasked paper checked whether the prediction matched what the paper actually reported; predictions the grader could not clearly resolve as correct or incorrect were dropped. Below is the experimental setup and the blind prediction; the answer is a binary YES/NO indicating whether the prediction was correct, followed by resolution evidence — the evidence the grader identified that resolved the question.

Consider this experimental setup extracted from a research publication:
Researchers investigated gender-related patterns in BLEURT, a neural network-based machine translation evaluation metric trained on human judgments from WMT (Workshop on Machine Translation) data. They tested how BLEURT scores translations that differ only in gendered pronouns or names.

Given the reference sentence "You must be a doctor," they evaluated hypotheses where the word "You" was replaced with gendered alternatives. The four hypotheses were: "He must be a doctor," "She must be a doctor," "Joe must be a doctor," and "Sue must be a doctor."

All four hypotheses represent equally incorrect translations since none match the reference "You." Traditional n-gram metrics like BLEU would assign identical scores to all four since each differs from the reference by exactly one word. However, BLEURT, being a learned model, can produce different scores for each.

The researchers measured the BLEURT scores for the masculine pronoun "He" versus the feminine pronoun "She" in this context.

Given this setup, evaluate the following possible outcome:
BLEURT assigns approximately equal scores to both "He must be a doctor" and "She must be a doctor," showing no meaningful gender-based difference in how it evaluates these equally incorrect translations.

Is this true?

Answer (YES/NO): NO